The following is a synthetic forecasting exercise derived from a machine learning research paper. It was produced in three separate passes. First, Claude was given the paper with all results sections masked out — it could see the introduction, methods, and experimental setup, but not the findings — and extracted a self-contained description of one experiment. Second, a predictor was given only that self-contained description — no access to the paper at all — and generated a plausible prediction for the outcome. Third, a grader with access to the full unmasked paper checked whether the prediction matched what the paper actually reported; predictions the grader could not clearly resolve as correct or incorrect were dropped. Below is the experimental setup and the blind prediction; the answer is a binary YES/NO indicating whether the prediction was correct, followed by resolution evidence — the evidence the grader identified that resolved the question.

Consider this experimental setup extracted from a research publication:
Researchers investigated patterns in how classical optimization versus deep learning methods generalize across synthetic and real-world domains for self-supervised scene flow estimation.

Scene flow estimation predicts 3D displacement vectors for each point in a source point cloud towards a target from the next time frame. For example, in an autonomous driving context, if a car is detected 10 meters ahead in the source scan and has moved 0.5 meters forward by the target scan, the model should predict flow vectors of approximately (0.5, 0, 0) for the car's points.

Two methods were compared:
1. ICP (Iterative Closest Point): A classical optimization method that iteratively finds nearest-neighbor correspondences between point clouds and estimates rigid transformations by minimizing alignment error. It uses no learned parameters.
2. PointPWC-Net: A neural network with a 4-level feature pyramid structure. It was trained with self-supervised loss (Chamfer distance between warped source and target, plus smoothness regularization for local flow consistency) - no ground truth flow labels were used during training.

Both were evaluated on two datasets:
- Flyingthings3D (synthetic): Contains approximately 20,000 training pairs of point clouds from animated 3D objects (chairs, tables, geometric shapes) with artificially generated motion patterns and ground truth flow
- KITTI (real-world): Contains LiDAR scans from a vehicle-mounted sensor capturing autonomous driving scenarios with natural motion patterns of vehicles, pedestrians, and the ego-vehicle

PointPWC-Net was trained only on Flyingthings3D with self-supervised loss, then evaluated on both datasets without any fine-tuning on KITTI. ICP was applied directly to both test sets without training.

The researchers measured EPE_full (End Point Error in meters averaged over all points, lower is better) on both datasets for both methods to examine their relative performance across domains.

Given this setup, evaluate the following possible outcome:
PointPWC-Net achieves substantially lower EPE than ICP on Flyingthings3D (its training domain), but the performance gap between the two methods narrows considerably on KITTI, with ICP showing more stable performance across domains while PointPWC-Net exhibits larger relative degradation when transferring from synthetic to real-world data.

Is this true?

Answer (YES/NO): NO